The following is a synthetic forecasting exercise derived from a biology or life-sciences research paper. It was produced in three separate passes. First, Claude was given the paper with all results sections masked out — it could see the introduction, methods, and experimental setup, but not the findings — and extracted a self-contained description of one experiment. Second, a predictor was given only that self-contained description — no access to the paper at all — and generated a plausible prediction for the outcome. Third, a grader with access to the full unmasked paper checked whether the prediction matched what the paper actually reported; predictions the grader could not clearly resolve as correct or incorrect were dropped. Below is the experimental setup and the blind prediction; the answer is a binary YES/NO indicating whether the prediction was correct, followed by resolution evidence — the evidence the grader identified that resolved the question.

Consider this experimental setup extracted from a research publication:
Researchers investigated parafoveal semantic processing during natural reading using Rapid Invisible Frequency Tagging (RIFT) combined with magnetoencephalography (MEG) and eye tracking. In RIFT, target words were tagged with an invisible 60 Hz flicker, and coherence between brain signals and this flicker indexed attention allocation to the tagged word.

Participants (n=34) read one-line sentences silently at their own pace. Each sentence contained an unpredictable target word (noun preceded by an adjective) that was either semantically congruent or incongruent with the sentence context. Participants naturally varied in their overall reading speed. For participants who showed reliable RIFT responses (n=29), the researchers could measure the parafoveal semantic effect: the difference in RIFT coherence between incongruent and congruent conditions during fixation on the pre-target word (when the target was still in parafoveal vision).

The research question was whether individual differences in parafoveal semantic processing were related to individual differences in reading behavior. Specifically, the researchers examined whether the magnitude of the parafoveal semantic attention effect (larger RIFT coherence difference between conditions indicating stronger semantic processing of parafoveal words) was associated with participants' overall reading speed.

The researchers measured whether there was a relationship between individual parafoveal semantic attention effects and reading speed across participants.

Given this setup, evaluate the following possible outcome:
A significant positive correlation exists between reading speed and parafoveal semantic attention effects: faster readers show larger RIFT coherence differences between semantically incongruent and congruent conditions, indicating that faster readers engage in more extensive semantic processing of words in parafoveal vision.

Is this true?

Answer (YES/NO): NO